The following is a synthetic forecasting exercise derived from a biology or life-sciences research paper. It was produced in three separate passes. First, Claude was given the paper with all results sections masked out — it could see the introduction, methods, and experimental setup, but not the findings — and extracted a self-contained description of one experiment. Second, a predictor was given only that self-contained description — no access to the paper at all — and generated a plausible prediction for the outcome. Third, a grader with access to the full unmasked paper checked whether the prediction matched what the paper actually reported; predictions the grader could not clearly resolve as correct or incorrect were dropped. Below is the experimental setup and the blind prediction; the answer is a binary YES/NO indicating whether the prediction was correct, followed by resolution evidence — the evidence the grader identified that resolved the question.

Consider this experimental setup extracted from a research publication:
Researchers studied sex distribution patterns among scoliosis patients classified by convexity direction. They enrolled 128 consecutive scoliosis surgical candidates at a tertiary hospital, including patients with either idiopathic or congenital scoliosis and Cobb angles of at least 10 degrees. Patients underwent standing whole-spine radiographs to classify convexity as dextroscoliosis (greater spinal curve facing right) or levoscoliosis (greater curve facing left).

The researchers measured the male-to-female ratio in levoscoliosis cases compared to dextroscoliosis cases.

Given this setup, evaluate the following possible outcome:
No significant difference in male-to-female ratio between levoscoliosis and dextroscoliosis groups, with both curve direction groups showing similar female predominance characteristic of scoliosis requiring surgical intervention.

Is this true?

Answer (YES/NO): NO